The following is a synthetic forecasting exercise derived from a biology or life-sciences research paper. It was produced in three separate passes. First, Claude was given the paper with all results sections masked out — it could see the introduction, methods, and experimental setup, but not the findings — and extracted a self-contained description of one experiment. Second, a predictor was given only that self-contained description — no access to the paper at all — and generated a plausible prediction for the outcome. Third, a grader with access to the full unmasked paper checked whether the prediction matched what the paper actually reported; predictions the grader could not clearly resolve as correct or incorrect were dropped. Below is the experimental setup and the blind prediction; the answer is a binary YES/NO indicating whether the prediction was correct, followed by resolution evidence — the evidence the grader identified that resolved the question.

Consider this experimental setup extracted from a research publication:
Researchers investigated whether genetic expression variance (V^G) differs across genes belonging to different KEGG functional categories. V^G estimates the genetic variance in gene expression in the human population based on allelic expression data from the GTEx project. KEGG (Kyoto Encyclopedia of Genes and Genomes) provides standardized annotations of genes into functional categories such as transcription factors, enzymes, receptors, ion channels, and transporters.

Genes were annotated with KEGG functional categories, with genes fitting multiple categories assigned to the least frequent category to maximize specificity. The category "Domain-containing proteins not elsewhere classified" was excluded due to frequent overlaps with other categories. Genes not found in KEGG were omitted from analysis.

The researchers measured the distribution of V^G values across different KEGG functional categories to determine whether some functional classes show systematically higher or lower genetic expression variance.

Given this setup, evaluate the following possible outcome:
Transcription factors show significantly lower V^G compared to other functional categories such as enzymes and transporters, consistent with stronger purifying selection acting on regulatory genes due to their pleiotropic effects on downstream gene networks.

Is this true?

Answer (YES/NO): NO